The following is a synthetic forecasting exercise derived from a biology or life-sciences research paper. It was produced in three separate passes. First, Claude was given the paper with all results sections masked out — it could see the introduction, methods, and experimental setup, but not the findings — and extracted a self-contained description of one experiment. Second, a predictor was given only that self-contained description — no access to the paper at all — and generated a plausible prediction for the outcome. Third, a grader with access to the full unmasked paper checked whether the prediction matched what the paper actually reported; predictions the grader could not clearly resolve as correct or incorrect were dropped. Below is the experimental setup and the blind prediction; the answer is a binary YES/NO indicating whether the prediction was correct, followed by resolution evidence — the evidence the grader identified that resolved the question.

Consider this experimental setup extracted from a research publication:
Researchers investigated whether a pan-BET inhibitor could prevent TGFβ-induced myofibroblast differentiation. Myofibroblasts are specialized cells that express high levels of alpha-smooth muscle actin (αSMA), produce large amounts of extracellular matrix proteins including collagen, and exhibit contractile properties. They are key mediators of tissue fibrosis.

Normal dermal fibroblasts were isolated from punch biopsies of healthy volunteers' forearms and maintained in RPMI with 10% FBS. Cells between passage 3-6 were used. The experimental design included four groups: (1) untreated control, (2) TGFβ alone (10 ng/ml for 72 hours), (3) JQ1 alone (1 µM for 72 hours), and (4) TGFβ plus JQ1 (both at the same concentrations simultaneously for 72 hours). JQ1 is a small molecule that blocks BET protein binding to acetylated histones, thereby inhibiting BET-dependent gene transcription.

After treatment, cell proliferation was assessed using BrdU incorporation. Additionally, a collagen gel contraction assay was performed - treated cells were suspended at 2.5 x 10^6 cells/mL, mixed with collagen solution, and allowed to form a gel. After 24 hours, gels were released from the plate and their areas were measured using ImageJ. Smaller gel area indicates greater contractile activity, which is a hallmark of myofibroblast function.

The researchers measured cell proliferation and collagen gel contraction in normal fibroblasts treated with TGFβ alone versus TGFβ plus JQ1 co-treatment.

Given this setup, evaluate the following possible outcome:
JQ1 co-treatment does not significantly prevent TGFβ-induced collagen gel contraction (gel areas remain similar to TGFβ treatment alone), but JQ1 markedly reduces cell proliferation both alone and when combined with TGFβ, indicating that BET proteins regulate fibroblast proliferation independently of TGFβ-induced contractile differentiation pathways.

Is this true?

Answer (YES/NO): NO